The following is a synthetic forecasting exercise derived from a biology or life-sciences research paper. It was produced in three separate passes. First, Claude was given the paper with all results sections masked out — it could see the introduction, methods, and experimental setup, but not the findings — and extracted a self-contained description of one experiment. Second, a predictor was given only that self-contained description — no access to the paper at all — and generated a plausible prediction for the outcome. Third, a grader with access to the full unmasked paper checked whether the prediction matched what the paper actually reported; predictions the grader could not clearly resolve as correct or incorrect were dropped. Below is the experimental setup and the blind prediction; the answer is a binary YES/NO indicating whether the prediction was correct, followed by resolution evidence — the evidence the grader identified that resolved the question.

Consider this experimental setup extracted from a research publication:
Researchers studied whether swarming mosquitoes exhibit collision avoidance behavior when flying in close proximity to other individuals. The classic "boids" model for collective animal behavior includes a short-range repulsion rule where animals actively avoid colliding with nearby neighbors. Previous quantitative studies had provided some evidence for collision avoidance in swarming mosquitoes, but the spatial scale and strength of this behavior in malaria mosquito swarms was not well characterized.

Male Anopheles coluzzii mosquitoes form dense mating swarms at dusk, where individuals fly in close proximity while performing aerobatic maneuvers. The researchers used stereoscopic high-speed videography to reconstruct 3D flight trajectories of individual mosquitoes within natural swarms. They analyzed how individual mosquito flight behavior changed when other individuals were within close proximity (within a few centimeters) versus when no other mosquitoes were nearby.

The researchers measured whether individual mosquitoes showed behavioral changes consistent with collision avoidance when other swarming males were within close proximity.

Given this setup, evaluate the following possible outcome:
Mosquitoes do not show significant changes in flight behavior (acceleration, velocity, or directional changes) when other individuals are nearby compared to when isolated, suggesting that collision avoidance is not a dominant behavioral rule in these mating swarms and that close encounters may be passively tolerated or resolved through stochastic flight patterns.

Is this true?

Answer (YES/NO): NO